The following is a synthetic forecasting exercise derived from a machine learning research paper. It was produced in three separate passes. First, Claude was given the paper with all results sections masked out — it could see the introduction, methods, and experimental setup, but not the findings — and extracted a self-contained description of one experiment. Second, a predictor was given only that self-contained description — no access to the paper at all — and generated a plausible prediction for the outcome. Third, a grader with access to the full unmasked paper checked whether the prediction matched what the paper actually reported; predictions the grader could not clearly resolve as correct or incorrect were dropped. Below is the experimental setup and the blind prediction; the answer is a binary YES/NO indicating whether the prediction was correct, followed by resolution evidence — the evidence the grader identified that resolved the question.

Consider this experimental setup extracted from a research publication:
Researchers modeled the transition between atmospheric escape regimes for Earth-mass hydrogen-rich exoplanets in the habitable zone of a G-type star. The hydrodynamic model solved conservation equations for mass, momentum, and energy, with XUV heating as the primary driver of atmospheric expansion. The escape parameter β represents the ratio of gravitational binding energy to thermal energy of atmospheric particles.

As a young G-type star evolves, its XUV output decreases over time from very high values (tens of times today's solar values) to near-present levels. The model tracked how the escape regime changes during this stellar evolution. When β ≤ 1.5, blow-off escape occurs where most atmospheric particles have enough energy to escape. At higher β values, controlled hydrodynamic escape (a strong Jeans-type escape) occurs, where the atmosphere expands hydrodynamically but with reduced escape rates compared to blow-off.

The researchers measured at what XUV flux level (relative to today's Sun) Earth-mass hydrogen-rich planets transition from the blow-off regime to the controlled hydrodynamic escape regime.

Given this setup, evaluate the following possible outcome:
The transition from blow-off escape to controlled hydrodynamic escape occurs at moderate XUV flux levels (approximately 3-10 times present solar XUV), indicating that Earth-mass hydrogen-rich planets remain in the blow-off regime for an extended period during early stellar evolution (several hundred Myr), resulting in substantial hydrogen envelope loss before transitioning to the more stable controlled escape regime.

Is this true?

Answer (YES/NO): YES